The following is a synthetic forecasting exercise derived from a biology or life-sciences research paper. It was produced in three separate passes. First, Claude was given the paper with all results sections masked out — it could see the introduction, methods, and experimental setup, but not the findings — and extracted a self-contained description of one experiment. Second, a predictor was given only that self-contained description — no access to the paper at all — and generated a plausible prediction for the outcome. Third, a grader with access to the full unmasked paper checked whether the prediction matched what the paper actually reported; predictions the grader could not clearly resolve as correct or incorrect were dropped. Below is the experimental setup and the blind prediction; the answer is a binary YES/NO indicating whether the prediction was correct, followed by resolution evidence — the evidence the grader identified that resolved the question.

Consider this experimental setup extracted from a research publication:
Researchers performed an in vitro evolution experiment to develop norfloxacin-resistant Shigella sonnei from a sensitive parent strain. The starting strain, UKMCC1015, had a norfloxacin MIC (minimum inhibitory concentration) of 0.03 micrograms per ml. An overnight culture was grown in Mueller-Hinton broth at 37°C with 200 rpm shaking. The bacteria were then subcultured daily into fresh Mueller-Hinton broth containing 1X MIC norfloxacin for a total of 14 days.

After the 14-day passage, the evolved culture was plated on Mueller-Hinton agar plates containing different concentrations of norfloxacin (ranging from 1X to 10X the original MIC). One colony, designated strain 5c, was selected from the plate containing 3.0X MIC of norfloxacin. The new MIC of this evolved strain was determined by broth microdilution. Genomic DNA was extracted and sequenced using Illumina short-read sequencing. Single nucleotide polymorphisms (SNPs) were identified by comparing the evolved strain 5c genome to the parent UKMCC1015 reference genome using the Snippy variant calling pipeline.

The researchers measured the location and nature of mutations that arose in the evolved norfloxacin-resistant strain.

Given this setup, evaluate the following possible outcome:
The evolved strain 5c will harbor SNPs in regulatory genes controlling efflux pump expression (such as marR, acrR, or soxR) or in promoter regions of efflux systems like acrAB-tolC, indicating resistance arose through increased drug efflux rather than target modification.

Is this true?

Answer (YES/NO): NO